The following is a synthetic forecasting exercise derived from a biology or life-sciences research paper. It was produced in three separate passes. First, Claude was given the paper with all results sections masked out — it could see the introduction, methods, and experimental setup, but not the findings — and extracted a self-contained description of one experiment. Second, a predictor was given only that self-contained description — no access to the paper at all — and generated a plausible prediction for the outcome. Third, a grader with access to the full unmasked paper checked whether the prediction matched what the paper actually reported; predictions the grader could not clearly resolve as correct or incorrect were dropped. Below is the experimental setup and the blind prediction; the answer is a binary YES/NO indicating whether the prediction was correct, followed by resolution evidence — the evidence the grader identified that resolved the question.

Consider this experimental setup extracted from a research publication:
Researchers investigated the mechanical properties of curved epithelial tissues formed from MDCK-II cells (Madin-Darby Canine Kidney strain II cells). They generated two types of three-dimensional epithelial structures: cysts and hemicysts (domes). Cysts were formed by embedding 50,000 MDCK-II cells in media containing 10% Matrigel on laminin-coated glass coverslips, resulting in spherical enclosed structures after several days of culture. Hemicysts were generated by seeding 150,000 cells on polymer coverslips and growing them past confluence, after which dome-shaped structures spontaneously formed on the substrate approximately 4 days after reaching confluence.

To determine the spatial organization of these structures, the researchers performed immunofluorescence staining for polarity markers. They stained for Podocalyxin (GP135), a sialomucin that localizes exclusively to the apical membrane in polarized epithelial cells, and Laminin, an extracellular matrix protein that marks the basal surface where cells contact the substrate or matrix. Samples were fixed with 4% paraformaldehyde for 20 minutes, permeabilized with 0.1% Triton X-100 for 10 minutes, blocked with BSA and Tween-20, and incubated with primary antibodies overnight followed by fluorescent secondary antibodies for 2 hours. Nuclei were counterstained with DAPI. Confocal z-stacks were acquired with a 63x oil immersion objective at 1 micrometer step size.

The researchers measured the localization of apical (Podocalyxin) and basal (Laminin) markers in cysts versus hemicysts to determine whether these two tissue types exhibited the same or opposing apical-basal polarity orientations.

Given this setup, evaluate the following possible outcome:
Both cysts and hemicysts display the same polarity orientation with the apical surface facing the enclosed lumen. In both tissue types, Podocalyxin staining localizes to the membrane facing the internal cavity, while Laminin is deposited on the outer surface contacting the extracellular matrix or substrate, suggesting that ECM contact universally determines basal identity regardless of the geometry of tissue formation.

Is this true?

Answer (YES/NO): NO